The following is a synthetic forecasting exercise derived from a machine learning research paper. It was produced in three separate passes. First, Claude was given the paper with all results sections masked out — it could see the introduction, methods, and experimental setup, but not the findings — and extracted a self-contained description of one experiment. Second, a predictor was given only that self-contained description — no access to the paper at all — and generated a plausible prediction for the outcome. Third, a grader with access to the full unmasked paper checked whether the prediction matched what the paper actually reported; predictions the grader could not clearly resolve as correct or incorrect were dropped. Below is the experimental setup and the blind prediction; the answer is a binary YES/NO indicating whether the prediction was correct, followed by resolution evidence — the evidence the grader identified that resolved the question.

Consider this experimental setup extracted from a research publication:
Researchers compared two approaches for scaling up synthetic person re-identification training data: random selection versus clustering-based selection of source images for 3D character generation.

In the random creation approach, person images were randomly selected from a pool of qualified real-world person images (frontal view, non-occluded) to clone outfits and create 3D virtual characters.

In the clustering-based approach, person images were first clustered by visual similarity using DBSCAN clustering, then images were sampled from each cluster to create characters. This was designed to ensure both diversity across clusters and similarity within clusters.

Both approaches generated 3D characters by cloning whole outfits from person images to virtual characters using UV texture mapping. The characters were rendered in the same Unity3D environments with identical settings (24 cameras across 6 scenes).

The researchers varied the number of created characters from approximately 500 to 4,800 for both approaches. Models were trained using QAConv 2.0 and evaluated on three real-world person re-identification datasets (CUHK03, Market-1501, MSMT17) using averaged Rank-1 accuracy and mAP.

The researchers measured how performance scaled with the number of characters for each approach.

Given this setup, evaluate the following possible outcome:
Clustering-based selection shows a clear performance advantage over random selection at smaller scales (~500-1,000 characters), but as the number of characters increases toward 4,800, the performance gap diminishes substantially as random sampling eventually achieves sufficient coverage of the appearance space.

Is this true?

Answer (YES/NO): NO